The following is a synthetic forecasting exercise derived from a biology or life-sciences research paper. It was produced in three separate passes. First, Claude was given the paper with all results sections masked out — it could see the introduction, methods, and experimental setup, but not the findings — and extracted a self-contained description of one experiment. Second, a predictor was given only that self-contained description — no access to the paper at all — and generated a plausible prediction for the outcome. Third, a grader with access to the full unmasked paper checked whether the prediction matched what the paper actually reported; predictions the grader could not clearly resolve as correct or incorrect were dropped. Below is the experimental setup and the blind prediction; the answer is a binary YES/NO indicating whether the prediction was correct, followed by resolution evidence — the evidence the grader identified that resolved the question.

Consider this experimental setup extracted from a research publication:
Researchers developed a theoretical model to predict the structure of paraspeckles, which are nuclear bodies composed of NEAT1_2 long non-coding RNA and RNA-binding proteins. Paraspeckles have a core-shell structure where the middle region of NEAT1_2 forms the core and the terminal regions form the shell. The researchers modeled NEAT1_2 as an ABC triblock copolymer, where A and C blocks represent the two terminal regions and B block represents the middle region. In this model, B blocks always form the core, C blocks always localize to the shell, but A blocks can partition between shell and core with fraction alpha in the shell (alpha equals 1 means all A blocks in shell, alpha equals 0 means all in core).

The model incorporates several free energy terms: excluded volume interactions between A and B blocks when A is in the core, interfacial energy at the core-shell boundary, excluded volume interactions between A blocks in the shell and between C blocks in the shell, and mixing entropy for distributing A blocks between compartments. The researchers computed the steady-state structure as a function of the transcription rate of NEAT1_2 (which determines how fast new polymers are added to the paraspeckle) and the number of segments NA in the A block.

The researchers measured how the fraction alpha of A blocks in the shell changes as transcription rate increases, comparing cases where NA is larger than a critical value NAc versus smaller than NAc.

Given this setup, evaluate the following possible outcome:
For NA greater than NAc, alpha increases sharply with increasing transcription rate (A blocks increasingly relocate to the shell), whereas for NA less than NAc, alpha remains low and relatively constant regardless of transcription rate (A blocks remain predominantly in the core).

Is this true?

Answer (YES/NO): NO